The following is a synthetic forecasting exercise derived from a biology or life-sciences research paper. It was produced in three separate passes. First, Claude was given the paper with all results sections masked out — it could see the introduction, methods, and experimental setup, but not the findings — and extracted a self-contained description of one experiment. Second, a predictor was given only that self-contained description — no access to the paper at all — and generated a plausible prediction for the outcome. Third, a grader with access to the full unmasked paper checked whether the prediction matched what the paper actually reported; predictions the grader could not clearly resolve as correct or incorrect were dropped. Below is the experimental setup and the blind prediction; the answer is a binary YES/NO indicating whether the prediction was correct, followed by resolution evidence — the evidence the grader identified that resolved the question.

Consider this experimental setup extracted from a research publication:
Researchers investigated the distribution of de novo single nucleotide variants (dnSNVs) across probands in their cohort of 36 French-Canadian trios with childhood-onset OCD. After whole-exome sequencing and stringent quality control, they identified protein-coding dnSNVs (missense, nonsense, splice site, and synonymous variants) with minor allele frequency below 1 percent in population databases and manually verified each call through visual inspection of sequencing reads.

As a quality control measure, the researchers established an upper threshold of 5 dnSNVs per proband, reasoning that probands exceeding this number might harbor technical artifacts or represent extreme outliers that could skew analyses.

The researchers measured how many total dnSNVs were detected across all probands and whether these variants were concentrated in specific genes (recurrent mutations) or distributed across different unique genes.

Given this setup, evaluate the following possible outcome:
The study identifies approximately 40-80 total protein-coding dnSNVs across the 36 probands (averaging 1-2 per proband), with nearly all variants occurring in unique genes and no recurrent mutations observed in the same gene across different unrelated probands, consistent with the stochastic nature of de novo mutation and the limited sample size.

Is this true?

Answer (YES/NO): NO